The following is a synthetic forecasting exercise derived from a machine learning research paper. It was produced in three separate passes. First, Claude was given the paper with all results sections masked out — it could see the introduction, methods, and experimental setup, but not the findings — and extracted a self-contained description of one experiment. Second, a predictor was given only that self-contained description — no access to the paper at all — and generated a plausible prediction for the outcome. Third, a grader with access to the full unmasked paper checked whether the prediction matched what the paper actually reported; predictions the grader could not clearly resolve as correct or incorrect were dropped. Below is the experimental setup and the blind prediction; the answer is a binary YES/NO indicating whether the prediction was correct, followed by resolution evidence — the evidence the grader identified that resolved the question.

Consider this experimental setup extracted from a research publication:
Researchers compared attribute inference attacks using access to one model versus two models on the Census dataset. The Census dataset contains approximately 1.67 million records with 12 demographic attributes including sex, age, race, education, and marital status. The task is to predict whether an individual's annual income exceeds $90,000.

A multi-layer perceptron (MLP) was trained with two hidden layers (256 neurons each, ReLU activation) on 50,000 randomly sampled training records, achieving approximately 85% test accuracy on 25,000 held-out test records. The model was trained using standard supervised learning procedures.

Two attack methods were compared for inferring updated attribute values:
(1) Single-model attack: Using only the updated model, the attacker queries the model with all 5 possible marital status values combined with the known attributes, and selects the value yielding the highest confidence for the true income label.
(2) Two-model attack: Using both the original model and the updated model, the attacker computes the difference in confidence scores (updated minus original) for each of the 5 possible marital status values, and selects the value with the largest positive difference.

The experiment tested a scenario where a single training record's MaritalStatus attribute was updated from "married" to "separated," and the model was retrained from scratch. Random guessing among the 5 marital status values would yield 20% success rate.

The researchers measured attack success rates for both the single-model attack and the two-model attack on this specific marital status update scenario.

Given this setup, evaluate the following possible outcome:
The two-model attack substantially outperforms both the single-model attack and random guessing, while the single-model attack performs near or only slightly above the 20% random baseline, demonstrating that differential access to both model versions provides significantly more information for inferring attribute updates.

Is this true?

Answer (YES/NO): NO